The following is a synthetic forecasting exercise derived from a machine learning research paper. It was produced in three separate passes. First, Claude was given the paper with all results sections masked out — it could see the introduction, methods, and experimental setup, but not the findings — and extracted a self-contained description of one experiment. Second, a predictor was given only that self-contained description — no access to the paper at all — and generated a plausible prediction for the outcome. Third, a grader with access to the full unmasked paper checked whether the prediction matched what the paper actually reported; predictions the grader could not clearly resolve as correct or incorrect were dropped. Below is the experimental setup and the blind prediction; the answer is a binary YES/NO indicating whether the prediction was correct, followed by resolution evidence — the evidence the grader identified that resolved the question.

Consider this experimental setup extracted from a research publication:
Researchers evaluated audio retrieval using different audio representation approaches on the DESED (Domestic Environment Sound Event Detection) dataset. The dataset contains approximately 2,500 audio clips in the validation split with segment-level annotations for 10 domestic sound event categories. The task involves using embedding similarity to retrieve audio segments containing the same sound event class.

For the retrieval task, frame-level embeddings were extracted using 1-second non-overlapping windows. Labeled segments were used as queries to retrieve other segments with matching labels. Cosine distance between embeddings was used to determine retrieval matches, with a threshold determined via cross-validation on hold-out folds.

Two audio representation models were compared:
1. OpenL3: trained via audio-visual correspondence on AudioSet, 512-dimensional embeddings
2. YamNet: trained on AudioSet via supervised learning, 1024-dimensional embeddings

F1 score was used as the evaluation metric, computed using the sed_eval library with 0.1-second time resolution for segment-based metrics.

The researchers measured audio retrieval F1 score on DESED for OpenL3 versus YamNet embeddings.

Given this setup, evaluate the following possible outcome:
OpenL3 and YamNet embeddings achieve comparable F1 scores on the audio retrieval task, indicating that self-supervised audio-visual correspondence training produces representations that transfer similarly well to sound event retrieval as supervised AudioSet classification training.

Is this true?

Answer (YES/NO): NO